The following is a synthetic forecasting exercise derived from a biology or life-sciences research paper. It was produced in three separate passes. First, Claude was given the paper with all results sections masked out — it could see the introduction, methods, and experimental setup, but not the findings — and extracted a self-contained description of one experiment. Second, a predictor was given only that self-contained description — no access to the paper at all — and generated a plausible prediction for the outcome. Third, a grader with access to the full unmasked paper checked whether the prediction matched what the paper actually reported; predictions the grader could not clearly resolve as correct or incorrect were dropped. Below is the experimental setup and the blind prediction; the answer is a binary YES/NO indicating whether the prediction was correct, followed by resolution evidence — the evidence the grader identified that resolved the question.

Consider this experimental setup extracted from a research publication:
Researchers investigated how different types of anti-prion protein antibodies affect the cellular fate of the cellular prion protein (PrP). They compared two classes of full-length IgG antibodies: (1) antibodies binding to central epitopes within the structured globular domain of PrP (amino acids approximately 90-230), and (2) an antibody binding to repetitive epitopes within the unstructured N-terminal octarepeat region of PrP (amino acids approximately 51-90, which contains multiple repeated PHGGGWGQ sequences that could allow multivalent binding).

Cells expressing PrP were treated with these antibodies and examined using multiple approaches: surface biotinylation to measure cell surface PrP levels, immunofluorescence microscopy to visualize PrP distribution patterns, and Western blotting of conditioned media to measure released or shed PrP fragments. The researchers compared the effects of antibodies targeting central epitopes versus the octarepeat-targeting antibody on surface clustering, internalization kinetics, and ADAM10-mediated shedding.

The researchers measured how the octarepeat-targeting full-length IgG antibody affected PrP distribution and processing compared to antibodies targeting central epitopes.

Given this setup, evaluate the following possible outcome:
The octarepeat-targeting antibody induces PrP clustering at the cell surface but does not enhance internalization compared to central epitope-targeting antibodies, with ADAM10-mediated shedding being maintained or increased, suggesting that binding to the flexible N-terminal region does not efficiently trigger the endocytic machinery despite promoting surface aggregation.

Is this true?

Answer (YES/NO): NO